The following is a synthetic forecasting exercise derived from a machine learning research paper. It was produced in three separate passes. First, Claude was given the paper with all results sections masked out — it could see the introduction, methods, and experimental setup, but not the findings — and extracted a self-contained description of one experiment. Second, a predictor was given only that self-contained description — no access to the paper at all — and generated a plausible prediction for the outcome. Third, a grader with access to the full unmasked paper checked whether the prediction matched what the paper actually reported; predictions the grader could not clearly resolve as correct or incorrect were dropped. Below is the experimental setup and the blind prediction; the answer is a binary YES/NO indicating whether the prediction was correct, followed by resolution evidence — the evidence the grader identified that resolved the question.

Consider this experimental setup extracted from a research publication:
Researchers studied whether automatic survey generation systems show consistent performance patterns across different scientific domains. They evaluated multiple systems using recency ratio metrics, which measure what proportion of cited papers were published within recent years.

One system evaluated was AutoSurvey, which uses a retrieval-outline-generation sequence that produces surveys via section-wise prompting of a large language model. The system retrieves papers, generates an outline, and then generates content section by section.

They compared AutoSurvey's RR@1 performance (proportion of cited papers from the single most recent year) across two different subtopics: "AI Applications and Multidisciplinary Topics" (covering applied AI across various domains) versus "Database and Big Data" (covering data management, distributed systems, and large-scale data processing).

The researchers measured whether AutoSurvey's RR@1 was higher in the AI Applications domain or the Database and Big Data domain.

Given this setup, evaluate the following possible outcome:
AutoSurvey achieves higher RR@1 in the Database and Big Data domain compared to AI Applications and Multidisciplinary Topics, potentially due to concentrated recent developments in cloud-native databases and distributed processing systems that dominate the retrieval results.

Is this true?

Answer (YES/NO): YES